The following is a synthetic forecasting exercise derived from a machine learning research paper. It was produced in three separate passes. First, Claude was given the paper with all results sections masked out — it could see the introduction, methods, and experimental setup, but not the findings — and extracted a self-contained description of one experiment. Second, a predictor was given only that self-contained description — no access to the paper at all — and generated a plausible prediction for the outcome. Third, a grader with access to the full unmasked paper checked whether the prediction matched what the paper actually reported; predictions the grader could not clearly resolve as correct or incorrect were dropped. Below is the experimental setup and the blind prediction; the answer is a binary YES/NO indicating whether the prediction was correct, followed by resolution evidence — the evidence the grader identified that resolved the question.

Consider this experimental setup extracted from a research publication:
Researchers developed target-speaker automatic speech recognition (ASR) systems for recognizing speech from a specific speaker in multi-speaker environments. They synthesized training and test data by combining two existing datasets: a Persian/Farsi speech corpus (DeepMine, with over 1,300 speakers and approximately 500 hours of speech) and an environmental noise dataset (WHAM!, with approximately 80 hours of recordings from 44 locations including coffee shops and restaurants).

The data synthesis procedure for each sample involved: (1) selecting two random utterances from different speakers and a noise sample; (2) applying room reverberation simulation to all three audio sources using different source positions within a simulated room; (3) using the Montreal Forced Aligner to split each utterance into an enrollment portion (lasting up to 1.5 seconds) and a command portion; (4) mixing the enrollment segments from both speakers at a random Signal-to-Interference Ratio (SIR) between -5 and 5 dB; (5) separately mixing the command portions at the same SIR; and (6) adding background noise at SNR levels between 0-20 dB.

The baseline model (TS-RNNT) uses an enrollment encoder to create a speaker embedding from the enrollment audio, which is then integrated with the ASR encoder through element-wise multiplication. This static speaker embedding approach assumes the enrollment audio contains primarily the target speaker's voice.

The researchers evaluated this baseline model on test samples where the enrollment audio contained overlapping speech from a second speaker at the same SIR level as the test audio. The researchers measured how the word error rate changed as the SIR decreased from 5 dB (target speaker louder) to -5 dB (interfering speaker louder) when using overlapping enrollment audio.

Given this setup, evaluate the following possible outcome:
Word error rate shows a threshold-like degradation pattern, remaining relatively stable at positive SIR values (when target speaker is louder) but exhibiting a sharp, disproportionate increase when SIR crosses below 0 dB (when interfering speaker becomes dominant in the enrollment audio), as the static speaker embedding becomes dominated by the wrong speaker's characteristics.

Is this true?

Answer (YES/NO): NO